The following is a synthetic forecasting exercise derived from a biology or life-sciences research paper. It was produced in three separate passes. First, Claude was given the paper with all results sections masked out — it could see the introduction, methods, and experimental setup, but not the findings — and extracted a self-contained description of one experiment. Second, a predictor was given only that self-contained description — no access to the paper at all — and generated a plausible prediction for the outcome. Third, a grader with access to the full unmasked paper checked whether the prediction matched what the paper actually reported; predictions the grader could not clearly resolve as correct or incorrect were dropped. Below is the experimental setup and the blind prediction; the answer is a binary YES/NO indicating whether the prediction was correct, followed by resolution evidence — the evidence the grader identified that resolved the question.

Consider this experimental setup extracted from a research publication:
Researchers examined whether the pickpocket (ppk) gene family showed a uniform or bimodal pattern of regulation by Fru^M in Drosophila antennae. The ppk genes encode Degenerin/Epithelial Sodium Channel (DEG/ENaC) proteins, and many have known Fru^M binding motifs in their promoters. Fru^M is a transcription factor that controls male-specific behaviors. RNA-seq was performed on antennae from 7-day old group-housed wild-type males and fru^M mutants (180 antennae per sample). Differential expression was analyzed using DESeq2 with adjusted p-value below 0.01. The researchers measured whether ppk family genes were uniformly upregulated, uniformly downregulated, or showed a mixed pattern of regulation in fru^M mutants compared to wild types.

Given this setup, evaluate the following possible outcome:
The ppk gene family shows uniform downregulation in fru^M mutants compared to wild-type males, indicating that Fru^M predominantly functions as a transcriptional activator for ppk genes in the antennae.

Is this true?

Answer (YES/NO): NO